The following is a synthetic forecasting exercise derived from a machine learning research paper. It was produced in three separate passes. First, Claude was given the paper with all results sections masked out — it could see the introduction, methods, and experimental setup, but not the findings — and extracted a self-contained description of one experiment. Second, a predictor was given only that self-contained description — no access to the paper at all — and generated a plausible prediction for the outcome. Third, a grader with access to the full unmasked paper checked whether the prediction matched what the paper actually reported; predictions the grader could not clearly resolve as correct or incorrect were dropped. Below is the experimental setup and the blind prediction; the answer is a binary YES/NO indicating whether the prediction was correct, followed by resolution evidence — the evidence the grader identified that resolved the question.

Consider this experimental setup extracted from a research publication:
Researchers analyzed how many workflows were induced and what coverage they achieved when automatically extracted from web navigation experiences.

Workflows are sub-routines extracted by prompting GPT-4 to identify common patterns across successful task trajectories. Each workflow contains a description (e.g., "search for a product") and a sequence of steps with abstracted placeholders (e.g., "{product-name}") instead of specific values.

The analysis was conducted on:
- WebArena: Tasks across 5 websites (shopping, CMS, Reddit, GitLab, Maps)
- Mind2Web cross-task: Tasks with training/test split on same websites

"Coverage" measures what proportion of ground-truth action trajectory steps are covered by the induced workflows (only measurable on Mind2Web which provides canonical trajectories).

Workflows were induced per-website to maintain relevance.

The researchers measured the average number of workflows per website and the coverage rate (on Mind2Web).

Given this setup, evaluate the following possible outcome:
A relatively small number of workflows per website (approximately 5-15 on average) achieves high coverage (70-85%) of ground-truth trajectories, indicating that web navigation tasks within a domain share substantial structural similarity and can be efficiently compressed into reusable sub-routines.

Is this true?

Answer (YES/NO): NO